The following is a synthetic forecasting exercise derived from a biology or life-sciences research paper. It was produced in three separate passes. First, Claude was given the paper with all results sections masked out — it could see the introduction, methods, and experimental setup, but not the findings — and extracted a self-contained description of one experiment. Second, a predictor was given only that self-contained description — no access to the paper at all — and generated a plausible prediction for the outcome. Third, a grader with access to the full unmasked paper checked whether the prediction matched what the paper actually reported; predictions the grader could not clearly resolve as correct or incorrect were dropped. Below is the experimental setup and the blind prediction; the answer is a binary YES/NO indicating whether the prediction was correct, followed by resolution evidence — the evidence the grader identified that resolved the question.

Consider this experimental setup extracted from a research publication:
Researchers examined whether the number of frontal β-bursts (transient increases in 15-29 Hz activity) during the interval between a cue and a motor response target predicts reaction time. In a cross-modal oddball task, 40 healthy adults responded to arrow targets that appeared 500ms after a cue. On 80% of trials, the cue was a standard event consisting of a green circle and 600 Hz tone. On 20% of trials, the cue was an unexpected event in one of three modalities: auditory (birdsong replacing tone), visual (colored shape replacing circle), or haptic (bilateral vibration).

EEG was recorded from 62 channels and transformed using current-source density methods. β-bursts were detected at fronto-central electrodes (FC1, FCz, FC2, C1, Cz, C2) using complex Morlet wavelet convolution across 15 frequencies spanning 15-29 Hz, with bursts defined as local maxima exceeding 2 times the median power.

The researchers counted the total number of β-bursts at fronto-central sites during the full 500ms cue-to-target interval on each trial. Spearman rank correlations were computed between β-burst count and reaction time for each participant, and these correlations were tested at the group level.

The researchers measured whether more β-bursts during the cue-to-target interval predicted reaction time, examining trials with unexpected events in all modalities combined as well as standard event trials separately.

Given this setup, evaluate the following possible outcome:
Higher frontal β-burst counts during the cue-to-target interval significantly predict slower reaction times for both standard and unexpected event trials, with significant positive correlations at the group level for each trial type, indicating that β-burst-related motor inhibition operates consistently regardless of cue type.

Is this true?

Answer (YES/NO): NO